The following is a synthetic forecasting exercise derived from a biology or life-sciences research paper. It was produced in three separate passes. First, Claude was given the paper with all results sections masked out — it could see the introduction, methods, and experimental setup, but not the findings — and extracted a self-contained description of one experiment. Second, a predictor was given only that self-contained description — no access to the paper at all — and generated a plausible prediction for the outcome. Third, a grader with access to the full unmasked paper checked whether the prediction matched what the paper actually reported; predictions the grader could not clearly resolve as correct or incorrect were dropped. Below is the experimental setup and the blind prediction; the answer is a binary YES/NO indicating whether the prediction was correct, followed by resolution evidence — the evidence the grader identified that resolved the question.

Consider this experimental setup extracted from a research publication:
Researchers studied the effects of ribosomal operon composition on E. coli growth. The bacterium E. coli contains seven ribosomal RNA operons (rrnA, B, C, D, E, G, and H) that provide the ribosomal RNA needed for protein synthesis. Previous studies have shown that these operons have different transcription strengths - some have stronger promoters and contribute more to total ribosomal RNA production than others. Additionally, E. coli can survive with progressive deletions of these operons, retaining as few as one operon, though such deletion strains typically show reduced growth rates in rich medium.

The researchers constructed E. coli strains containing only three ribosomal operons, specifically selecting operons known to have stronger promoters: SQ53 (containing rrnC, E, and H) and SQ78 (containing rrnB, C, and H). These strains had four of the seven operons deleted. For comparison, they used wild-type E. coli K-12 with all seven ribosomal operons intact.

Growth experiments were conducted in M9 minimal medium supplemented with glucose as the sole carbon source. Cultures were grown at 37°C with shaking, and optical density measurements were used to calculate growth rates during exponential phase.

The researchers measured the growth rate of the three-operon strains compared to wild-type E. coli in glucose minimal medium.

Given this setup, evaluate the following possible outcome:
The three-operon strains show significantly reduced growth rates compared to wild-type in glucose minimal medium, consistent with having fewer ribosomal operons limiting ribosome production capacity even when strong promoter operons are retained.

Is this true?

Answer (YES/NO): NO